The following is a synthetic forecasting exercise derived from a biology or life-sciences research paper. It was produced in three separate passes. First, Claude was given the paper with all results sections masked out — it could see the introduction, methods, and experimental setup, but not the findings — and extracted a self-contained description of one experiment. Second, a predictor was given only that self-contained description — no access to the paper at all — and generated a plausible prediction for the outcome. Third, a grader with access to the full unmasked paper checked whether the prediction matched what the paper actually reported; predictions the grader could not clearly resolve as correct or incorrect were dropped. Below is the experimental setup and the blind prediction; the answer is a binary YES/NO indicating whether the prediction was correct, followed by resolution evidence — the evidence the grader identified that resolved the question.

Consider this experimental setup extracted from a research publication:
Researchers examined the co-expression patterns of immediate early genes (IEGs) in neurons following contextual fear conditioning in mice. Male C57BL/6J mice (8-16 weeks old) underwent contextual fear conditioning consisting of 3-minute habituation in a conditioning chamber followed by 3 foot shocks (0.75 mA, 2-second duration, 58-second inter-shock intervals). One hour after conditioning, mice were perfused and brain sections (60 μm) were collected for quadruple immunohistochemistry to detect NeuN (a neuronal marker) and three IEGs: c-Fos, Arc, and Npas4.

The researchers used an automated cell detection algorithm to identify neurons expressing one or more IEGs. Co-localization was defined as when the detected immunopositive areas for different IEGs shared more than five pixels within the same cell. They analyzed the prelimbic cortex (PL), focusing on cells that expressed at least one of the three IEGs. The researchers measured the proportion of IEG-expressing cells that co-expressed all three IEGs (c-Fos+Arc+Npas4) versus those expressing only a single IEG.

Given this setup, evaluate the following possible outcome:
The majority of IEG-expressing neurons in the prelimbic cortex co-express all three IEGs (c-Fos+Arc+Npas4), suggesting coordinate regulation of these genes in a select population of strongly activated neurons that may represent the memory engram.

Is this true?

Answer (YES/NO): NO